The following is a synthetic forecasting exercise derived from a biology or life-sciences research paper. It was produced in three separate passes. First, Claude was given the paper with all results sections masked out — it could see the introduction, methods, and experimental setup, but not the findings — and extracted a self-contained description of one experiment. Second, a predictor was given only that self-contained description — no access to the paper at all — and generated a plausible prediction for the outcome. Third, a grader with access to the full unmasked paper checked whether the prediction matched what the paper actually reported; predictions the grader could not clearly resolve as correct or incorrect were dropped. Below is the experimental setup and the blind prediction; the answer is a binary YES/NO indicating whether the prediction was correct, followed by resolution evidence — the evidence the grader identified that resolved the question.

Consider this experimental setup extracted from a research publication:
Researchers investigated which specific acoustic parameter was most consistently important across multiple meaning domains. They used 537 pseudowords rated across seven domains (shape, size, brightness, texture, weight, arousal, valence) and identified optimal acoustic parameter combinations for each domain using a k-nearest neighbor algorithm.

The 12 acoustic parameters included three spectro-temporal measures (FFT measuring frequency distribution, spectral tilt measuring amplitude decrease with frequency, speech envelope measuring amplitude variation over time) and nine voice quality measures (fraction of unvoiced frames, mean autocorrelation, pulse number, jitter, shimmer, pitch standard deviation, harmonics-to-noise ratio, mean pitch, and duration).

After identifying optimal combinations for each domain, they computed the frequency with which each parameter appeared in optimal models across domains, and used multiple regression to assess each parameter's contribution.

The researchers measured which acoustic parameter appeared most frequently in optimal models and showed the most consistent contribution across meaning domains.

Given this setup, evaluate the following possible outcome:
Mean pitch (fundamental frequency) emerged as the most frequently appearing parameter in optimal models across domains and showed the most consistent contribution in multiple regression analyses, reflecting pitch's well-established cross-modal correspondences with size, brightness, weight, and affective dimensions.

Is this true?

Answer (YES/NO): NO